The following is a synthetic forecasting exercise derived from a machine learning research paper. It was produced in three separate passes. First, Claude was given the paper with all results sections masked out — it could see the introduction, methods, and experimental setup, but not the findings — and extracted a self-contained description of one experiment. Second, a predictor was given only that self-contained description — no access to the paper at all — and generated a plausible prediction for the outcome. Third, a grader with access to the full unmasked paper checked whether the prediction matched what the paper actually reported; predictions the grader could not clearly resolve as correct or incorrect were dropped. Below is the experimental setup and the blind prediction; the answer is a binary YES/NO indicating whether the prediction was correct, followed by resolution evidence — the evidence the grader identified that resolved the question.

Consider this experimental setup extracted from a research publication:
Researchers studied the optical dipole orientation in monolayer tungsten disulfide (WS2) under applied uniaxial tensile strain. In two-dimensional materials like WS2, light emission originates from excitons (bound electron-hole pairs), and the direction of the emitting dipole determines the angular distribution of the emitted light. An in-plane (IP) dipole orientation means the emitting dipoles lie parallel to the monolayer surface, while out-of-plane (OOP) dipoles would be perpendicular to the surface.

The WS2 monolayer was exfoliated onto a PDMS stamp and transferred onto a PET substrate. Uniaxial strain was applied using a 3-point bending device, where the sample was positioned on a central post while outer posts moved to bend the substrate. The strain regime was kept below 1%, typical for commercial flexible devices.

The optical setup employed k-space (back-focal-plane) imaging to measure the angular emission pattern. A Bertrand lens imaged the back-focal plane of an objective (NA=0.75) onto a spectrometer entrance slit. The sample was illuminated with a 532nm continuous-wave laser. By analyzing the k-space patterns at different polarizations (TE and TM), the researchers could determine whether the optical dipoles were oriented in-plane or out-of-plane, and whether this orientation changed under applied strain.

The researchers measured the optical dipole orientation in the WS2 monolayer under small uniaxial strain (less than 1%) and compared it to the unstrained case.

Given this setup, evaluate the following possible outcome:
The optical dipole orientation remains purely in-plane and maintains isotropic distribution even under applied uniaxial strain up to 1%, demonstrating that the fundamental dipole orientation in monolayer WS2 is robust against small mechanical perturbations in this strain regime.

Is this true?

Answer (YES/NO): YES